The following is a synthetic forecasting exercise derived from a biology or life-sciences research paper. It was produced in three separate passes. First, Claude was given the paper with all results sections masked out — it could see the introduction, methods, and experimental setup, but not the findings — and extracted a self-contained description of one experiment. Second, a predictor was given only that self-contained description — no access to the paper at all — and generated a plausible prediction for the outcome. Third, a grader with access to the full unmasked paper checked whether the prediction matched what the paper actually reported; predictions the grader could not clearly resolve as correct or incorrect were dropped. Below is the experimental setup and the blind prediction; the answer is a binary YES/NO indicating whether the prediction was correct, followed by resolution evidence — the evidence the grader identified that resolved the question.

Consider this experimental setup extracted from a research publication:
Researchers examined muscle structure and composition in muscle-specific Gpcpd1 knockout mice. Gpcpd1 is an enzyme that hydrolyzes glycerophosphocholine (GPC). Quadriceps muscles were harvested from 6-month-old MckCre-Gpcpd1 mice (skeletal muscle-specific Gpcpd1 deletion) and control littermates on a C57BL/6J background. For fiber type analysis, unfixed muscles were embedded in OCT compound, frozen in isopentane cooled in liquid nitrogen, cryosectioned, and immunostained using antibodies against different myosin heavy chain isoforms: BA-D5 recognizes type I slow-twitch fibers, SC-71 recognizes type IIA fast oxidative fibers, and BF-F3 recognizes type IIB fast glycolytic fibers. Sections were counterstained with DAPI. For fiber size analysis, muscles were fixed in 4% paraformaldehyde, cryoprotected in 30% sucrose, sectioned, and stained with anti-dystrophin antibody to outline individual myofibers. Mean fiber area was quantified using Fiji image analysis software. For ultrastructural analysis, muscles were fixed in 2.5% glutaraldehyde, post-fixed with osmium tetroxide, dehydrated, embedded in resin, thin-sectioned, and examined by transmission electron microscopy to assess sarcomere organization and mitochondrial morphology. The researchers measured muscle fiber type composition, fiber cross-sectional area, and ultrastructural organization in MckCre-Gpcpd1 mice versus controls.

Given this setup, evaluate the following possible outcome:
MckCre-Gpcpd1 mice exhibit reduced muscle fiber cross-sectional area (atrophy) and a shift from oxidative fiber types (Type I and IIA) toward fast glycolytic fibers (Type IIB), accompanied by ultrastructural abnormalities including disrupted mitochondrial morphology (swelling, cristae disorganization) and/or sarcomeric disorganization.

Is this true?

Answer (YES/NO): NO